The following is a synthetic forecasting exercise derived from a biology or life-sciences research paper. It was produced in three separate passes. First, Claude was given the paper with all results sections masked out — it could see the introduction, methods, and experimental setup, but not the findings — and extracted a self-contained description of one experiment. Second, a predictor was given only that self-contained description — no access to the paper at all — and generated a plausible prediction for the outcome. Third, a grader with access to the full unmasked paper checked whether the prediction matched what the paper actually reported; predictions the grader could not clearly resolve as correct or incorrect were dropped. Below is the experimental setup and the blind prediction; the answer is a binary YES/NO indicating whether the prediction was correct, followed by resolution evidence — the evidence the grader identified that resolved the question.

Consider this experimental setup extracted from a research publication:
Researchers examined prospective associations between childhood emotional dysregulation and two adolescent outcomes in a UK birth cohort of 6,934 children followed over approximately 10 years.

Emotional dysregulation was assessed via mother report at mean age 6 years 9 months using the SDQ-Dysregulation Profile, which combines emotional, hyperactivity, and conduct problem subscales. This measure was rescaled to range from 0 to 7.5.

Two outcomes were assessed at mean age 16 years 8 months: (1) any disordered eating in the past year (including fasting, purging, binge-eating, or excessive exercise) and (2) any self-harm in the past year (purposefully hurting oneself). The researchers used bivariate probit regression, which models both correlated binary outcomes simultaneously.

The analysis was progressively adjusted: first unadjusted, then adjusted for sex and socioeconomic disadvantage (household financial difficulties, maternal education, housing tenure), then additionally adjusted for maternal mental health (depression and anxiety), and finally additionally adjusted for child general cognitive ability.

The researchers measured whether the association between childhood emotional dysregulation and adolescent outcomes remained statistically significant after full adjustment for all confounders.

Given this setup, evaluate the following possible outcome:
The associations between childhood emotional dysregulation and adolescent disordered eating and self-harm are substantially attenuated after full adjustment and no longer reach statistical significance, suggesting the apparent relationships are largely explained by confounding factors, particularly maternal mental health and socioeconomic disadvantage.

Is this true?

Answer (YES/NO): NO